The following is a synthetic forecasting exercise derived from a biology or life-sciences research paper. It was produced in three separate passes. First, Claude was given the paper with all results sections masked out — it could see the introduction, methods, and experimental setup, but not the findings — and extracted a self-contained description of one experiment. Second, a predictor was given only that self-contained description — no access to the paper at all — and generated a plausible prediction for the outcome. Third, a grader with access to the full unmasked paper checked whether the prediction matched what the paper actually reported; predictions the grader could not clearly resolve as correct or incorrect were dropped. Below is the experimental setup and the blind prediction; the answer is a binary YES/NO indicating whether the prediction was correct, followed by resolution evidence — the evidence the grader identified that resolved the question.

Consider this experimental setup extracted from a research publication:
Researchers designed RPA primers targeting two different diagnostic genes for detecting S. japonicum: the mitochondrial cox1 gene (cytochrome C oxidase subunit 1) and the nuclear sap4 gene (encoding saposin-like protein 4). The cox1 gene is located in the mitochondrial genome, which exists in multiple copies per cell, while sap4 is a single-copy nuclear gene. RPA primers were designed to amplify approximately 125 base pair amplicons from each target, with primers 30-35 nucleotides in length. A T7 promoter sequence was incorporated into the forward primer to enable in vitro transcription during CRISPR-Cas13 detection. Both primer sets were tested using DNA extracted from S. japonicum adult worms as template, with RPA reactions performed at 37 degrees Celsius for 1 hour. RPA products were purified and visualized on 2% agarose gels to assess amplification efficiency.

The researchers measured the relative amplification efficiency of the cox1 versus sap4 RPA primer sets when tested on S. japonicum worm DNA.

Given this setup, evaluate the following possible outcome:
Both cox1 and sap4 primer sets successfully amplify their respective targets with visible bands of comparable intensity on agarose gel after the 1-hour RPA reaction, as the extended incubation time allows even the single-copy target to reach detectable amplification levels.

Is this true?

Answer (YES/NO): YES